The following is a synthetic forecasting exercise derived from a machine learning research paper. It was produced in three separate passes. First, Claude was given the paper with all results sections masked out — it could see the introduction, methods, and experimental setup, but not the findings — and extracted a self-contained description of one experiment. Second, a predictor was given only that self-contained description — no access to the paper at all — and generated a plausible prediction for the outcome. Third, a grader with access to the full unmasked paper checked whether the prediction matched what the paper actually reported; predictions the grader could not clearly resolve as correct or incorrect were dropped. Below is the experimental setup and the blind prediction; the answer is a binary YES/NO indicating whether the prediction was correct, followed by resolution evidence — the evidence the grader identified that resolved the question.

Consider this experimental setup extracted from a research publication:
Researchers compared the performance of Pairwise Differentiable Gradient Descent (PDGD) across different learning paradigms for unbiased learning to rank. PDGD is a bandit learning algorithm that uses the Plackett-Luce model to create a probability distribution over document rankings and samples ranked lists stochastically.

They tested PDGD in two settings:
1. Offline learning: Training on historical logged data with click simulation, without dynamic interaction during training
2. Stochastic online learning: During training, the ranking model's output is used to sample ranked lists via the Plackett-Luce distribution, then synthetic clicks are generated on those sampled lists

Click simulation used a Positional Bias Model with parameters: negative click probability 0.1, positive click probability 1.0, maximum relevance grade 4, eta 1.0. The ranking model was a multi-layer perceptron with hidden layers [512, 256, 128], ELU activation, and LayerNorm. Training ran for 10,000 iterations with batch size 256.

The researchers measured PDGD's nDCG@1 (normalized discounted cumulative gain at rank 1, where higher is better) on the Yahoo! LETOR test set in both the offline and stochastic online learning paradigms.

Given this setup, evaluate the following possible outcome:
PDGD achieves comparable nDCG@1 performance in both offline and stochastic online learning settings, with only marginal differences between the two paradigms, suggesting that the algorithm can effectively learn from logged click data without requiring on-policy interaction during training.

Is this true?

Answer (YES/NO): NO